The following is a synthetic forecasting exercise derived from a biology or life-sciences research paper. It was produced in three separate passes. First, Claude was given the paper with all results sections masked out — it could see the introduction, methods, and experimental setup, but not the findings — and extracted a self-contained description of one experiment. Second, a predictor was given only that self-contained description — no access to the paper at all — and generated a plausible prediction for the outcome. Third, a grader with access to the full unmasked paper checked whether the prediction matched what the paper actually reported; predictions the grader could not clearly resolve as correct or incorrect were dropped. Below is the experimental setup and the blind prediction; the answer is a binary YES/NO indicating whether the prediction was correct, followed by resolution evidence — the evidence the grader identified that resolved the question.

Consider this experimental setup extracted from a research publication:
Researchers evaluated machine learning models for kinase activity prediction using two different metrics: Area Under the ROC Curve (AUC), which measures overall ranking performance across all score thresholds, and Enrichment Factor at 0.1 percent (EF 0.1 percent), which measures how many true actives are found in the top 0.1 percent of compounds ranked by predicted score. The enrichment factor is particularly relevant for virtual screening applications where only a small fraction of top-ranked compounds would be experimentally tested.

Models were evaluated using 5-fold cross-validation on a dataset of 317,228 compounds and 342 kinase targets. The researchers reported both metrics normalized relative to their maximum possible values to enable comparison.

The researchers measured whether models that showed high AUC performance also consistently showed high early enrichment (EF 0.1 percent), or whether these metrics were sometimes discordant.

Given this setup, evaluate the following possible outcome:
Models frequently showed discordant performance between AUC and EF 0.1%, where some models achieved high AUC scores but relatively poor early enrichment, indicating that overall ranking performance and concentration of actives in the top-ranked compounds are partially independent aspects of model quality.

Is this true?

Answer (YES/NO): NO